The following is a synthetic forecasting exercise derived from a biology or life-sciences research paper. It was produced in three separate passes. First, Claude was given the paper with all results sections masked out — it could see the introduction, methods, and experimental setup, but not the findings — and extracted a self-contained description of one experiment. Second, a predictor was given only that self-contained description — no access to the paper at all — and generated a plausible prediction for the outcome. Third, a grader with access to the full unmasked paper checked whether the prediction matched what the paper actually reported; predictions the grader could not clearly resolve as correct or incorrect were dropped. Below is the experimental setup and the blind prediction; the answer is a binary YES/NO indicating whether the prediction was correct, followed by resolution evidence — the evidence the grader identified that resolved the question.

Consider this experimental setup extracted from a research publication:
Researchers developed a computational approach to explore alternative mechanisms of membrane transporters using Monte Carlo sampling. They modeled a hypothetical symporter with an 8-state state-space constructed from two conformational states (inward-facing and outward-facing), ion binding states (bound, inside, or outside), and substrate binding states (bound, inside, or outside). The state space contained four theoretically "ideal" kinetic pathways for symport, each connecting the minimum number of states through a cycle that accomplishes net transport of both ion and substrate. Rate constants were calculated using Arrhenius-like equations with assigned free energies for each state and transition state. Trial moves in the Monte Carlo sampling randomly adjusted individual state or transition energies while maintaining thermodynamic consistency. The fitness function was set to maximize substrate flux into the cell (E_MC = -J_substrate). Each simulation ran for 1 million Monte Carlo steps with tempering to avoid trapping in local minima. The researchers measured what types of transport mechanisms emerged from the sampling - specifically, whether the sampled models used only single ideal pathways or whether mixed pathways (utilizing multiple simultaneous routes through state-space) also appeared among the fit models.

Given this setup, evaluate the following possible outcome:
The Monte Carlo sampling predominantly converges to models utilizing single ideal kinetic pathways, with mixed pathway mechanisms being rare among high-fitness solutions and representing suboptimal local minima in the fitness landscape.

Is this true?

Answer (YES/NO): NO